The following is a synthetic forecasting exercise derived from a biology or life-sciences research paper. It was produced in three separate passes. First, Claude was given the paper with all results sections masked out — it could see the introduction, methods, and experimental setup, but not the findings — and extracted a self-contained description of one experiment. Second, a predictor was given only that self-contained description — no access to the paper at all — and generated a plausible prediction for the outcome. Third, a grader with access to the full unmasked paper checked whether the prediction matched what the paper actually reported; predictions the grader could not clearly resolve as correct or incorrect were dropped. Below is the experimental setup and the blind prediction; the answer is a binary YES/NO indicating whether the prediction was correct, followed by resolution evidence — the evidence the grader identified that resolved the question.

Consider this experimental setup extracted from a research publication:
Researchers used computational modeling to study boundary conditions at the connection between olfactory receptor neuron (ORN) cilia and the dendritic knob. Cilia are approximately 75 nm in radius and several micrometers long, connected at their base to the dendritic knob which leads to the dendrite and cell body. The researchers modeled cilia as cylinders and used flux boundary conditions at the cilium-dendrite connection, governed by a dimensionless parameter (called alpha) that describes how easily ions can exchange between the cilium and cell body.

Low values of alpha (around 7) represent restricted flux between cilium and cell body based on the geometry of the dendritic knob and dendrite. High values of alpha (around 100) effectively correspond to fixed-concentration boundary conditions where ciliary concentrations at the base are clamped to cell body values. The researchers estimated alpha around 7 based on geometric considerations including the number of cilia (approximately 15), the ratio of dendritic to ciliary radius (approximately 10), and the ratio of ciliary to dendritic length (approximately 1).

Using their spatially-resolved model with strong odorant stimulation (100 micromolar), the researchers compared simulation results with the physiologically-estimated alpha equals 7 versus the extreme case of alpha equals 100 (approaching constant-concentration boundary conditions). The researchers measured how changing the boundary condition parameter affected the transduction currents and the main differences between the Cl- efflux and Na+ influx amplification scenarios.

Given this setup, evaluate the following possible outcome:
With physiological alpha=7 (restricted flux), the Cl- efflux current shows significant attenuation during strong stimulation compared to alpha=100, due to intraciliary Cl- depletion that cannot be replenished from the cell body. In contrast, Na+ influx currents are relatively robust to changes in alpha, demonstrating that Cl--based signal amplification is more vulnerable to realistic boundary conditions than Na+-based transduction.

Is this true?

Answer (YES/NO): NO